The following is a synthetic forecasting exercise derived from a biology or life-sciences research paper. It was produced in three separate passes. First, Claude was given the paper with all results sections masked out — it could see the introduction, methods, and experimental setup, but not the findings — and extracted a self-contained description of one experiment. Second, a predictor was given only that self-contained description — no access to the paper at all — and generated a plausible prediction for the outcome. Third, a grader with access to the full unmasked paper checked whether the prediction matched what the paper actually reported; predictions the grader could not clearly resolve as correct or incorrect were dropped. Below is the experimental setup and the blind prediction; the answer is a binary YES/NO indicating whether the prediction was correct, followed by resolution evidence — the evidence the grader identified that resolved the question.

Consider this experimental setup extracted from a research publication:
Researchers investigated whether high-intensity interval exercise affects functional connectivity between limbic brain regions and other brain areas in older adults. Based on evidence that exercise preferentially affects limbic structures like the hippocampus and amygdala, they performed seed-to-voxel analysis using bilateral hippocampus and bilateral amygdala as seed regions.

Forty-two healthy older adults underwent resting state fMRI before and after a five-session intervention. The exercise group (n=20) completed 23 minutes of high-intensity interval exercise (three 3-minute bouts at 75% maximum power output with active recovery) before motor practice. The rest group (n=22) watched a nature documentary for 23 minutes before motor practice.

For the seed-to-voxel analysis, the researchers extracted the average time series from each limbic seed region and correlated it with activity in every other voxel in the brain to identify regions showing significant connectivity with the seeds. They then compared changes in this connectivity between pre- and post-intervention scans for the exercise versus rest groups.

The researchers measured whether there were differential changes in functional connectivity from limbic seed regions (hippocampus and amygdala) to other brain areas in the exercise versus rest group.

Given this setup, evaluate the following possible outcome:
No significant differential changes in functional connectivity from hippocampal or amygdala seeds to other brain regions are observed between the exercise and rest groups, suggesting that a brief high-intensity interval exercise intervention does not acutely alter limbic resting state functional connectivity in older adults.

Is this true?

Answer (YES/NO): NO